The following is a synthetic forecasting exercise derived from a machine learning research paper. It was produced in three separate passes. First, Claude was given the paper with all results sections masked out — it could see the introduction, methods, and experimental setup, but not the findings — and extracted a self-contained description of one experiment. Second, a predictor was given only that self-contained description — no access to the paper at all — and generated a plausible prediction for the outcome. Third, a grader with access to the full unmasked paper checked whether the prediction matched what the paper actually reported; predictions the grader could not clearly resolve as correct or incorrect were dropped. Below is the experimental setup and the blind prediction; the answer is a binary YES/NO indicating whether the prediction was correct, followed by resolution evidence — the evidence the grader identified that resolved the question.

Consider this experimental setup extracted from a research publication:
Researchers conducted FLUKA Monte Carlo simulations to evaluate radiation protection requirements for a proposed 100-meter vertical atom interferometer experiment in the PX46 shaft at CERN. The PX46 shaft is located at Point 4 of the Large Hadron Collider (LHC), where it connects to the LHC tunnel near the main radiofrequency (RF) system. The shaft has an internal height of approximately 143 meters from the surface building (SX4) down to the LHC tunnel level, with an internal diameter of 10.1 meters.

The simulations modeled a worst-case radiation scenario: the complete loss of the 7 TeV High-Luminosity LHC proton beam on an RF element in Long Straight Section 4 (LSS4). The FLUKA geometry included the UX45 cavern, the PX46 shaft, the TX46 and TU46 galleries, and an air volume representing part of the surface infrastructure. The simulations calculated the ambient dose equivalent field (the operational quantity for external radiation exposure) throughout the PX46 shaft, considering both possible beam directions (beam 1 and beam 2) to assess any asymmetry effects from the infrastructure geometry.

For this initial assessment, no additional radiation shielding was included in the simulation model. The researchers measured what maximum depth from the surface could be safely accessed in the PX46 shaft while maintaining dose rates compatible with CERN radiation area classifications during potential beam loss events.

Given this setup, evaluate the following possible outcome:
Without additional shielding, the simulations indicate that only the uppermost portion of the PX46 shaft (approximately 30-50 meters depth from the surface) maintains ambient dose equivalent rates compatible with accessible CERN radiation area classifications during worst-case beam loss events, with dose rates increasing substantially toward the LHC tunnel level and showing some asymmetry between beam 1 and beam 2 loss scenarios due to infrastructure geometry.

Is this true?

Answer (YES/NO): NO